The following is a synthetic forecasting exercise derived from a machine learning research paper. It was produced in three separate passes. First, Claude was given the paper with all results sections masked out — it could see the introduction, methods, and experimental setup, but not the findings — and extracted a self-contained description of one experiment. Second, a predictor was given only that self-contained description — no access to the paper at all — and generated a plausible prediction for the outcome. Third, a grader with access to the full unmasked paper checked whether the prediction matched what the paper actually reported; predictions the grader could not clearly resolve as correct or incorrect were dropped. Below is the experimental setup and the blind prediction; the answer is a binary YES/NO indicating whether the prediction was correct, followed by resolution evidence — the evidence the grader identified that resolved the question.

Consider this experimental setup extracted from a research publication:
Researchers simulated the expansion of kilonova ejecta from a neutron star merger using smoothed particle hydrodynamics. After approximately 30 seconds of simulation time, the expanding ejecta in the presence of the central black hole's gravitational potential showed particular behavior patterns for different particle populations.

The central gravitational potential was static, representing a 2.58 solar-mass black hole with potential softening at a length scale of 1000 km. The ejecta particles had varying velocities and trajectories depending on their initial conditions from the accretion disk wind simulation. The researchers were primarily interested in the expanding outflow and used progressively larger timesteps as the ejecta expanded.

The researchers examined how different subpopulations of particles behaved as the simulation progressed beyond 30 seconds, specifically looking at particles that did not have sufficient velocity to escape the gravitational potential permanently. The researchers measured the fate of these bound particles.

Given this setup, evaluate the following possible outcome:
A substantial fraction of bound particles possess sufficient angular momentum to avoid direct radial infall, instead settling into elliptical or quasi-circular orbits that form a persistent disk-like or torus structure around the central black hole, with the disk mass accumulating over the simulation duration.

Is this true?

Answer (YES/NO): NO